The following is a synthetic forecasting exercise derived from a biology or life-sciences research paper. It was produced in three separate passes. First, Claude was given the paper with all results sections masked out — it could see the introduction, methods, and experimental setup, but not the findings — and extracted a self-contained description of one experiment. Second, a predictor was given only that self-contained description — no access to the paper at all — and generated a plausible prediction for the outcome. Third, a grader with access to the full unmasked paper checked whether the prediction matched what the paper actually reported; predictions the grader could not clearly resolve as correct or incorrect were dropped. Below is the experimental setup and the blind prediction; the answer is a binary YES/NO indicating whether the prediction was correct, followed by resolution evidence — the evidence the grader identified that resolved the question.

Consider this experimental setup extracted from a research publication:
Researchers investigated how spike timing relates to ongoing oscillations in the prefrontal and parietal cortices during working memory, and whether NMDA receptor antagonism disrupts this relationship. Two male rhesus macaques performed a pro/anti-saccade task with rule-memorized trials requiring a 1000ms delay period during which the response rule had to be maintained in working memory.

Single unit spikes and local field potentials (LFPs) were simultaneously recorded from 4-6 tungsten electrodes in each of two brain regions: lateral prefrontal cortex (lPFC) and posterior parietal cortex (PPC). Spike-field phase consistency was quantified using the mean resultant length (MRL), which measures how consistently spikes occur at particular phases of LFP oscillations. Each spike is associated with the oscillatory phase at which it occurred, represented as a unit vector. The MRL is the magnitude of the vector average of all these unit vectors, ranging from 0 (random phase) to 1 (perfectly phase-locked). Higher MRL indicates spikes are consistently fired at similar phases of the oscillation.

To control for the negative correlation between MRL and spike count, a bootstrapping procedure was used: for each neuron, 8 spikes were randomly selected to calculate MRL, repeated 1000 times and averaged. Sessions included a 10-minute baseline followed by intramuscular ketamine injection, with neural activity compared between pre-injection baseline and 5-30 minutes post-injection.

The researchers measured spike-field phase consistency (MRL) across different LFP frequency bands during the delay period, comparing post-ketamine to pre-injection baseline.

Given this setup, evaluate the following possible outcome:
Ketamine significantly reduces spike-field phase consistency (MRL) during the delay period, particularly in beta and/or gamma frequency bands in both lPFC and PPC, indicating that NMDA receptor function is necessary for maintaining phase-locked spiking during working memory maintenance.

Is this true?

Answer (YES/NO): NO